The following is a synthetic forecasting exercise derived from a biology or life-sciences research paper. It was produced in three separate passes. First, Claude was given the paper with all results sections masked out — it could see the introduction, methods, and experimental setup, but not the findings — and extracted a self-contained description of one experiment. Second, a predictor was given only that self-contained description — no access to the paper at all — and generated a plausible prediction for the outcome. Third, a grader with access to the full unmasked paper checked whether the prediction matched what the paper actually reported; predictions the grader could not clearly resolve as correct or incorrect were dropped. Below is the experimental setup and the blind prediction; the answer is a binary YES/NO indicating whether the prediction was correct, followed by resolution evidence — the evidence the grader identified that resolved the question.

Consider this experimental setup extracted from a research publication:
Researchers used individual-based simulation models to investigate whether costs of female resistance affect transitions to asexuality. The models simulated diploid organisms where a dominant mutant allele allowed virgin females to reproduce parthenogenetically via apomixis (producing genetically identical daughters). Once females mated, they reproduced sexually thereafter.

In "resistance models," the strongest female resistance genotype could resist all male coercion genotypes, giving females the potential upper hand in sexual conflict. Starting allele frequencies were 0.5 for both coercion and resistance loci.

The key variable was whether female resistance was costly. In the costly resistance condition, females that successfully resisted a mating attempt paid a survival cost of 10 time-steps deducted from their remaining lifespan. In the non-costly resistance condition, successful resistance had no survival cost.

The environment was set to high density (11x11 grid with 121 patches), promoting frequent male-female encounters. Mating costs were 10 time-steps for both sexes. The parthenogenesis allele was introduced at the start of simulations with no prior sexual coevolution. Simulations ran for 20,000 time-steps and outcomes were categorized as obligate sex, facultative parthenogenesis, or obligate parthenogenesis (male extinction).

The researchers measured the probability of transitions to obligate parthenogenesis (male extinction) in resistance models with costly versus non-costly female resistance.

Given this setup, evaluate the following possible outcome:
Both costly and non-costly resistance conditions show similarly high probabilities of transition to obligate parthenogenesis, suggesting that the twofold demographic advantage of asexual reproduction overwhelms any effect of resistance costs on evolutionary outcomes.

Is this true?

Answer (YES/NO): NO